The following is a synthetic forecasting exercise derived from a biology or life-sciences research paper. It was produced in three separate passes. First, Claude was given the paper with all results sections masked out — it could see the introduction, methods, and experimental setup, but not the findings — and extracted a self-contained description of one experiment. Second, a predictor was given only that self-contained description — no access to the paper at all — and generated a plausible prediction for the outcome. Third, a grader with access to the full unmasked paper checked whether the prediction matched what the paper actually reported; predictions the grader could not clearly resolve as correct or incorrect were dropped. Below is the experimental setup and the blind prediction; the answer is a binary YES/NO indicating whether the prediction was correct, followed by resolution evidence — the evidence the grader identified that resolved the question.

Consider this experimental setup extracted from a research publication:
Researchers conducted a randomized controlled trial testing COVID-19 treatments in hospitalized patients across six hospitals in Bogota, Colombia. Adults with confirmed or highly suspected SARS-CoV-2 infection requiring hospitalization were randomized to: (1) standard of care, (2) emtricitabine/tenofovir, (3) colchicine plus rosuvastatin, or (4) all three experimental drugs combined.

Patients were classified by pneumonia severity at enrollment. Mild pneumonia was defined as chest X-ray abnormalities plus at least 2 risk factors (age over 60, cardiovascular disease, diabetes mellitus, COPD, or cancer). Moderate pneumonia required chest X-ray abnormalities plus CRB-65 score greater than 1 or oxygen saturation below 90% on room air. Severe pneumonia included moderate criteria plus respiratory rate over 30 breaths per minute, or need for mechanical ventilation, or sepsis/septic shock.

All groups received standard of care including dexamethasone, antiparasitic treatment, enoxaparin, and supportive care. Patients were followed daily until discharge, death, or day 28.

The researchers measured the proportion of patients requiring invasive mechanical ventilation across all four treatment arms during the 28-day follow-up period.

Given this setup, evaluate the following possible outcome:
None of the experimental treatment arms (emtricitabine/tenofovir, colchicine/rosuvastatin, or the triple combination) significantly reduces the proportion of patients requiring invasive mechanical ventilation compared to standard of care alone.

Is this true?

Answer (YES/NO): NO